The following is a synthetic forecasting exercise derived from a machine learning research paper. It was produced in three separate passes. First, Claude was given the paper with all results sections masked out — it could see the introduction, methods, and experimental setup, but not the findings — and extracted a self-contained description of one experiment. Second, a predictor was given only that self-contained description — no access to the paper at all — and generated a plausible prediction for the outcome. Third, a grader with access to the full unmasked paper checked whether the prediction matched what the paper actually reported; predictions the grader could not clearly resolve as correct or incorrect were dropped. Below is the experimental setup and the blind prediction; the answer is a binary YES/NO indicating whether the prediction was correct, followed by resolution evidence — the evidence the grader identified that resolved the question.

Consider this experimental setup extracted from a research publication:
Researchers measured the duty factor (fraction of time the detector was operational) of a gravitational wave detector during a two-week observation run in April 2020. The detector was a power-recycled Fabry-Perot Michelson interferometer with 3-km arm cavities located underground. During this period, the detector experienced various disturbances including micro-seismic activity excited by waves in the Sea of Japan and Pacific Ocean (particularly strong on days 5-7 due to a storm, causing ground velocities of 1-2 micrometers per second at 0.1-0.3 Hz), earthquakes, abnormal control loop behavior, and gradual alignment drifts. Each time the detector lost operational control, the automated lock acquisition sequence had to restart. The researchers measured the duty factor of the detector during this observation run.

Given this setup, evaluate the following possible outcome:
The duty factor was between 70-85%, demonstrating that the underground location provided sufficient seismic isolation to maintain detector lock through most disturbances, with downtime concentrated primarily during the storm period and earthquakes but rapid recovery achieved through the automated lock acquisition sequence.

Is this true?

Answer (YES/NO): NO